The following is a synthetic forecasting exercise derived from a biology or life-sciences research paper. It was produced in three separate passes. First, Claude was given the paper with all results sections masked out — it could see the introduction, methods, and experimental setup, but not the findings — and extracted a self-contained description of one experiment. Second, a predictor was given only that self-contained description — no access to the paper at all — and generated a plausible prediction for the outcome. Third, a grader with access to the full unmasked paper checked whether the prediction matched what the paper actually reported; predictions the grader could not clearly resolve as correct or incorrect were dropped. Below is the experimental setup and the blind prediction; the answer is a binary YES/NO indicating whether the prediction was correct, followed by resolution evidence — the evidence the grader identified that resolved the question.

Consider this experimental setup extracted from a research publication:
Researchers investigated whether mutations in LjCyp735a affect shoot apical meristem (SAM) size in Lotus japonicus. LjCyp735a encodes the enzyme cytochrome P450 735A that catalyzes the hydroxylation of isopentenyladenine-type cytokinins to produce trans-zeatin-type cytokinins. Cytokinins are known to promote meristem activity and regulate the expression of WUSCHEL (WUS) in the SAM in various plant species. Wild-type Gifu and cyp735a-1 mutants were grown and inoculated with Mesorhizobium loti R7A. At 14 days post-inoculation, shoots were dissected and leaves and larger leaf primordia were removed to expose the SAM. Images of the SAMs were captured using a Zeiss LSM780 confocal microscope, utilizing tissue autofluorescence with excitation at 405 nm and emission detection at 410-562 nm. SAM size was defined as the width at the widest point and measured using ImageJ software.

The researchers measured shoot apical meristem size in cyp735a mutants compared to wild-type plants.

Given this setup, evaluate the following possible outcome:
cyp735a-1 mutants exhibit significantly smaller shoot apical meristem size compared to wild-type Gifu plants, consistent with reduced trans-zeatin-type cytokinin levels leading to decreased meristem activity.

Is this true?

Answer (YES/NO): NO